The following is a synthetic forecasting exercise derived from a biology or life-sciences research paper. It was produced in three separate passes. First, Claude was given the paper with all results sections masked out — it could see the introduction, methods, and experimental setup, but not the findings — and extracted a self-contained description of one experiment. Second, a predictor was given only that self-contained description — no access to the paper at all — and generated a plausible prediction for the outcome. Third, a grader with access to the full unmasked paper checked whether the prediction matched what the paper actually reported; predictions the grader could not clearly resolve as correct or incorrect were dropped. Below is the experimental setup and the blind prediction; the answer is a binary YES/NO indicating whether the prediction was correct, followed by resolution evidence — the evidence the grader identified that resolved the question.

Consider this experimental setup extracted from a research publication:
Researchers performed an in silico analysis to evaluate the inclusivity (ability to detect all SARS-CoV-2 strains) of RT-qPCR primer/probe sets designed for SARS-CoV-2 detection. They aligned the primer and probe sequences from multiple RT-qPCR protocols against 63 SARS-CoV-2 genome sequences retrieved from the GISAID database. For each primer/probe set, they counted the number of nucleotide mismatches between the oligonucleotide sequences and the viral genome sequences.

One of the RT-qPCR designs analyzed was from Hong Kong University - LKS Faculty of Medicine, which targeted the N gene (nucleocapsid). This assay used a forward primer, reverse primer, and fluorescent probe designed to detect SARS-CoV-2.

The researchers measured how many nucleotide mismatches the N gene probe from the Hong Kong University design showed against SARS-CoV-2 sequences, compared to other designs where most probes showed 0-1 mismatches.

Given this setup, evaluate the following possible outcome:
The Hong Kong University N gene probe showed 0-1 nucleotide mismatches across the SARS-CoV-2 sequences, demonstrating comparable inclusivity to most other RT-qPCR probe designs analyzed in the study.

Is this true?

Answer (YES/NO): NO